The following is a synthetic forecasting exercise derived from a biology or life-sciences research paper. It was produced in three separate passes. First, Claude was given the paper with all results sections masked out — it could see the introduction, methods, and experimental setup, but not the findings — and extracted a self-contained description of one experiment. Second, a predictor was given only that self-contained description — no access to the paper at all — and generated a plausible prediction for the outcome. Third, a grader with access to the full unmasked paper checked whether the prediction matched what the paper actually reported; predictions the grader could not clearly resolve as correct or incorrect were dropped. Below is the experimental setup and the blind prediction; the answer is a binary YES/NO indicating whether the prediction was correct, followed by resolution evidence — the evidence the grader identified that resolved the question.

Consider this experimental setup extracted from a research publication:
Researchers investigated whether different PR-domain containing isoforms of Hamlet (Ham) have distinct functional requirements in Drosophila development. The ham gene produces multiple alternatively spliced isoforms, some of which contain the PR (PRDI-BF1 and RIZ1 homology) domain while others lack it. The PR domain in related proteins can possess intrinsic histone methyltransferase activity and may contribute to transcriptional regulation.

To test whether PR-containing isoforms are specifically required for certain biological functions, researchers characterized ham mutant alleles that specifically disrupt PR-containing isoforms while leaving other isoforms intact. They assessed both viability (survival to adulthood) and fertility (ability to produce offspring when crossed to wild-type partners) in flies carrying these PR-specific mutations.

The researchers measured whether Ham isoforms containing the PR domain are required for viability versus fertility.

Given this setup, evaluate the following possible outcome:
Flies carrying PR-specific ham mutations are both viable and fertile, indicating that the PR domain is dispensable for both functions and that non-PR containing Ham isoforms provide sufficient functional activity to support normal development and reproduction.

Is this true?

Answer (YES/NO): NO